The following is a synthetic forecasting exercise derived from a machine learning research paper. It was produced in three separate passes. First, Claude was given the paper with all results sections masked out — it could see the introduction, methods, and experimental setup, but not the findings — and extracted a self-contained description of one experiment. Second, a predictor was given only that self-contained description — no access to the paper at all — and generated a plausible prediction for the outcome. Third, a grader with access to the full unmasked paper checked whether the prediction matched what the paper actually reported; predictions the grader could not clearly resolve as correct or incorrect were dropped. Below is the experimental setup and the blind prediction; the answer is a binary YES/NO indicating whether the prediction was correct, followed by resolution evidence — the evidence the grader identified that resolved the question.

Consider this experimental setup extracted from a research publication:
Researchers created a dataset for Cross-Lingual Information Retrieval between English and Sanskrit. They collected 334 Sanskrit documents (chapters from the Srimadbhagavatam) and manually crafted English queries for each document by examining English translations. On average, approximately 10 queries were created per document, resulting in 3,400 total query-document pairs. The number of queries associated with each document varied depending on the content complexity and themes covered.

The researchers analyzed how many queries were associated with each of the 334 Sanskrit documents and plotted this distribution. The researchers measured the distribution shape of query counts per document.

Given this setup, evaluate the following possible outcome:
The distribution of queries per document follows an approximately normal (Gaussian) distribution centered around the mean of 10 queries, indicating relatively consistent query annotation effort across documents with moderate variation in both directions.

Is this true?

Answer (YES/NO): NO